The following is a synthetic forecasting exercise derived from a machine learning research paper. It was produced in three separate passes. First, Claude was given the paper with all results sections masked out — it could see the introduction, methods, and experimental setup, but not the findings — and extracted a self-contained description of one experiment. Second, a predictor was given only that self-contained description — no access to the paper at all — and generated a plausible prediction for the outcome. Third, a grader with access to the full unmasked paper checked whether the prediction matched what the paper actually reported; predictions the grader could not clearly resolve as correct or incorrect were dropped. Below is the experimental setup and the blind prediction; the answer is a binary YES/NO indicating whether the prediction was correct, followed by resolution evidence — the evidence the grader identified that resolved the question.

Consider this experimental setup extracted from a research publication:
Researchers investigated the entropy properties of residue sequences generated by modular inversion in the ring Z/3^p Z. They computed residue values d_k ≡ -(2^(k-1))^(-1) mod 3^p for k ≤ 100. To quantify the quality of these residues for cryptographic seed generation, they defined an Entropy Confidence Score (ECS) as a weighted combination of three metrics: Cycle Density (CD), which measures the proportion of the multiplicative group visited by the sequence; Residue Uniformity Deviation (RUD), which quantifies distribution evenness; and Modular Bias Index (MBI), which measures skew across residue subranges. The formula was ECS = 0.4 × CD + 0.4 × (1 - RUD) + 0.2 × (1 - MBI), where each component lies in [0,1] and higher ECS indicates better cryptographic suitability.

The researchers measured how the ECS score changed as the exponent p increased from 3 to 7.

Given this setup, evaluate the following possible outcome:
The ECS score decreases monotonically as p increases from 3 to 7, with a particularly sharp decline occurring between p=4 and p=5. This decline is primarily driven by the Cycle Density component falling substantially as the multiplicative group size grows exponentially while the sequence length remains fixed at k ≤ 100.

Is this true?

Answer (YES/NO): NO